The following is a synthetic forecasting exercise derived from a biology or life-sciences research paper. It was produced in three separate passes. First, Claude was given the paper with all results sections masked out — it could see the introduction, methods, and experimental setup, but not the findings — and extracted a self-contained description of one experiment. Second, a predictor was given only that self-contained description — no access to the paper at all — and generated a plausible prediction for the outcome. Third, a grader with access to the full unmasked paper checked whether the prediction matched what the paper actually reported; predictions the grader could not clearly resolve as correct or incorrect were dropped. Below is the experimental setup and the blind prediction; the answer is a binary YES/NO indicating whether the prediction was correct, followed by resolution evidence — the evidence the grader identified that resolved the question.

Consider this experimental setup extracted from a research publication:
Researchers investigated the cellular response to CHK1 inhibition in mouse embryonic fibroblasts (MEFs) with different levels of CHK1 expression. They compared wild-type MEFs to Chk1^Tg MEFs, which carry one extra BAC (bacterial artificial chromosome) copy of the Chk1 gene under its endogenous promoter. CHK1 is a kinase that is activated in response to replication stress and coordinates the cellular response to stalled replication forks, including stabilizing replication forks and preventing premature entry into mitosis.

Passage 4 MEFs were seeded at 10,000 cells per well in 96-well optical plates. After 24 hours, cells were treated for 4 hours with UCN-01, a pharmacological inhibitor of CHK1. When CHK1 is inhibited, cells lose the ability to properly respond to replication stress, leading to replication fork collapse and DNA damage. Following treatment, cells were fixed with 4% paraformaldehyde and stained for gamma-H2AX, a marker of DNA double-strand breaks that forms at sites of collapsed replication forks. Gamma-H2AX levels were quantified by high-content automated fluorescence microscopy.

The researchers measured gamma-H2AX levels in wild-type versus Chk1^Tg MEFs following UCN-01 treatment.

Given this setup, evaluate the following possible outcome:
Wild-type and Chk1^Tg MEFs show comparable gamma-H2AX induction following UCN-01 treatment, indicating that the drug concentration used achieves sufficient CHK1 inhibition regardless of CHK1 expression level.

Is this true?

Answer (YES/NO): NO